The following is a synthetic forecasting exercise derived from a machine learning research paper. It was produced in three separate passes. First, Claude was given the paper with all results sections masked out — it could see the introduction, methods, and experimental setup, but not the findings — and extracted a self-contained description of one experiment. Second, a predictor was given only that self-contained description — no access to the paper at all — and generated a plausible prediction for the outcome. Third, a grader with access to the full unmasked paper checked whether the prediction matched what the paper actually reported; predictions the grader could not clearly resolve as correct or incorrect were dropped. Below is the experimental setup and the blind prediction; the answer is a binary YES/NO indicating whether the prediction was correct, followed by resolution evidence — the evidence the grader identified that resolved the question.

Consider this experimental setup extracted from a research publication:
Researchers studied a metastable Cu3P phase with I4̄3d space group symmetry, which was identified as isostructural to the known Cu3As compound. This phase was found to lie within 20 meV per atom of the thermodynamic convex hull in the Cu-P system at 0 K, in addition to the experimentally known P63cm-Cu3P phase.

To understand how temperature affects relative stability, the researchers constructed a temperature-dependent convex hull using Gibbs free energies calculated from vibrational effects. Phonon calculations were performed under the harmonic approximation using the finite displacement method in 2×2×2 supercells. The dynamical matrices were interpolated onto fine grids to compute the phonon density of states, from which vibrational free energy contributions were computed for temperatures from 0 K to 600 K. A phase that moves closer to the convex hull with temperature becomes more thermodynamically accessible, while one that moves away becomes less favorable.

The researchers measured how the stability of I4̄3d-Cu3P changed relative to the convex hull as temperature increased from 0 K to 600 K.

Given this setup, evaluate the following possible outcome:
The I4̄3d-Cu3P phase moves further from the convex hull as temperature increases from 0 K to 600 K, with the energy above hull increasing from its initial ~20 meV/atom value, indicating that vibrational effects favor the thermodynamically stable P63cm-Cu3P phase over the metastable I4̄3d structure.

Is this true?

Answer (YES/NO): NO